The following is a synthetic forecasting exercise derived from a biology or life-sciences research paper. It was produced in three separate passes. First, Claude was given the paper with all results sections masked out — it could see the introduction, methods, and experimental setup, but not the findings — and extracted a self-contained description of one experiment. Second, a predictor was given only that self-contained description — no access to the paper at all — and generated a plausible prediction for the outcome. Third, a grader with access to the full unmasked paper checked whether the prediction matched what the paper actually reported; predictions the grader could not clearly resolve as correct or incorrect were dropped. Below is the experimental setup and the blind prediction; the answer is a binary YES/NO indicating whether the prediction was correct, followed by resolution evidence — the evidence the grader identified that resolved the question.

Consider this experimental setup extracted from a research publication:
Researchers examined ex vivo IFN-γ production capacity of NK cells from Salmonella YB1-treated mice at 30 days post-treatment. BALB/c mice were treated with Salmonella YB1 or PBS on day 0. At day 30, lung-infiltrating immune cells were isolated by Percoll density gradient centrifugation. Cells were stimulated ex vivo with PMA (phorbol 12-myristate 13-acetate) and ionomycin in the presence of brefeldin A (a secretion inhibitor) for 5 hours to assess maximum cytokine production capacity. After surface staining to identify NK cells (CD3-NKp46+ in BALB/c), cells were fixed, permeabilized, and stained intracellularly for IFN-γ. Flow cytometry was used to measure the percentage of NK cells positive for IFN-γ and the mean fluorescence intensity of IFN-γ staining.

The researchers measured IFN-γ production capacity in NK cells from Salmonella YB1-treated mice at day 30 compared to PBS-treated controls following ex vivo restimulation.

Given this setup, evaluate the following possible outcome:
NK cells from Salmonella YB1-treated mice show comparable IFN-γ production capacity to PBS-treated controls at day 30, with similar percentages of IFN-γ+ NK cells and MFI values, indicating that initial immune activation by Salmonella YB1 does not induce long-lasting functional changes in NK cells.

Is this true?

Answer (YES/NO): NO